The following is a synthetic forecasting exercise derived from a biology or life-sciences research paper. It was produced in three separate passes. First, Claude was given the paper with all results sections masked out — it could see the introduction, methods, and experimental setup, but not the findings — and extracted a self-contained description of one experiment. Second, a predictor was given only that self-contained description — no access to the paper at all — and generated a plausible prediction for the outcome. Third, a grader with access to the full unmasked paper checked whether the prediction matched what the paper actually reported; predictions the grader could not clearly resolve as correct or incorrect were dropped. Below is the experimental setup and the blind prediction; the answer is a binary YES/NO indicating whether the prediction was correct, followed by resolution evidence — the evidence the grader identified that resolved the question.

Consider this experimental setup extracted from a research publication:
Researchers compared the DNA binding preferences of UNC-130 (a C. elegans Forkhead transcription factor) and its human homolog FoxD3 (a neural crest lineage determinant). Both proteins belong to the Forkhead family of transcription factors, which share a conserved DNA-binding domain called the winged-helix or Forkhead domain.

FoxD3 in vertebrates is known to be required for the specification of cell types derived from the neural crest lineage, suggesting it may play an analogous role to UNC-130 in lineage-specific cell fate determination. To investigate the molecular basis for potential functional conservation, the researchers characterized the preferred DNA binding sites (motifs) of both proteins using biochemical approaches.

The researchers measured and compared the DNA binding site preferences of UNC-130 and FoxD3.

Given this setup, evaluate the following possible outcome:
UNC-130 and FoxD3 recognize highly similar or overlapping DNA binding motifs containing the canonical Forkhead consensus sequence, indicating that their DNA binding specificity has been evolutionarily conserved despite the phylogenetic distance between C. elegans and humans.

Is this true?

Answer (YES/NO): YES